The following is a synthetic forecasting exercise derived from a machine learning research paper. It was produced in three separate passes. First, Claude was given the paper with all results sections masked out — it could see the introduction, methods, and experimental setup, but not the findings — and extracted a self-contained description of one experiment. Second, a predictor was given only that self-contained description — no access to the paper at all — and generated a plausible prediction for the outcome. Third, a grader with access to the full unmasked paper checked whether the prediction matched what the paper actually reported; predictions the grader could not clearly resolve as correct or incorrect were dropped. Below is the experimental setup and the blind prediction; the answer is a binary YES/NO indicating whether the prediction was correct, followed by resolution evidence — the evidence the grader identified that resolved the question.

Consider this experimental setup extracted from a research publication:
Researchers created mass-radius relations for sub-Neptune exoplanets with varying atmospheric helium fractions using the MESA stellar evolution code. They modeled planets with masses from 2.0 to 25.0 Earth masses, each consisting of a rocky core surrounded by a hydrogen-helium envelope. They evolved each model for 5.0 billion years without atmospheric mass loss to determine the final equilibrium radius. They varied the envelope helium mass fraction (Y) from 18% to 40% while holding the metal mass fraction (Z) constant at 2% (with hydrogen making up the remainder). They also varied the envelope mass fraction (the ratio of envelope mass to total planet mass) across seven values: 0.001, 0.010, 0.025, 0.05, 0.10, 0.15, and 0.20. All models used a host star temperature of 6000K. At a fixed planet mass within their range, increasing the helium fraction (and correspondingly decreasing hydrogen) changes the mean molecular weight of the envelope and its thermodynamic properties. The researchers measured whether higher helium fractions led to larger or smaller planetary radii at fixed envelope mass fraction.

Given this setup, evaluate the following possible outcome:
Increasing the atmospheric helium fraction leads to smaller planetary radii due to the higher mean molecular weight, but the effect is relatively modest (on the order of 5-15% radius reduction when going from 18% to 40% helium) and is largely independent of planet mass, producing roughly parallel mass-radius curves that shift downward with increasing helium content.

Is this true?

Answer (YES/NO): NO